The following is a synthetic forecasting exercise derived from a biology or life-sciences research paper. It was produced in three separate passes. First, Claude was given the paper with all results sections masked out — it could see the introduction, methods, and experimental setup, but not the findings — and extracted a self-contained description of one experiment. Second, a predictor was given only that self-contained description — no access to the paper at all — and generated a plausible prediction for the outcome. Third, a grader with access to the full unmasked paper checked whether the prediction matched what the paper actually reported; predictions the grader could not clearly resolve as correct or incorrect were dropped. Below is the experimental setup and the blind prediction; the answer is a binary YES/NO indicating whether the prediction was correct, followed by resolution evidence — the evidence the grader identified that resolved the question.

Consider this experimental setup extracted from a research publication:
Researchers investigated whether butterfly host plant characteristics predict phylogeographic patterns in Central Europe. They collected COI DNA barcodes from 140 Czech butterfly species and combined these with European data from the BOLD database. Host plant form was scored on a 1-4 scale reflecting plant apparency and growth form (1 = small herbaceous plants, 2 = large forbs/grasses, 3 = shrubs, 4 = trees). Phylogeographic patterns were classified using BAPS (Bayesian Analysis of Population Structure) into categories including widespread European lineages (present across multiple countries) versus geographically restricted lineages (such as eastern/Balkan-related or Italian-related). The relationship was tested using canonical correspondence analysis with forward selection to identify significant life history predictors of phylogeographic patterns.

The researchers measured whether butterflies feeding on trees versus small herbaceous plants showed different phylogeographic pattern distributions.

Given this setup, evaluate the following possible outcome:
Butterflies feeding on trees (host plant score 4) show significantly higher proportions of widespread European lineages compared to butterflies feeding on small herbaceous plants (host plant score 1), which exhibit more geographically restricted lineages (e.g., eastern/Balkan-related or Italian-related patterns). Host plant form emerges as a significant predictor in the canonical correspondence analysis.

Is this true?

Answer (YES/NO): YES